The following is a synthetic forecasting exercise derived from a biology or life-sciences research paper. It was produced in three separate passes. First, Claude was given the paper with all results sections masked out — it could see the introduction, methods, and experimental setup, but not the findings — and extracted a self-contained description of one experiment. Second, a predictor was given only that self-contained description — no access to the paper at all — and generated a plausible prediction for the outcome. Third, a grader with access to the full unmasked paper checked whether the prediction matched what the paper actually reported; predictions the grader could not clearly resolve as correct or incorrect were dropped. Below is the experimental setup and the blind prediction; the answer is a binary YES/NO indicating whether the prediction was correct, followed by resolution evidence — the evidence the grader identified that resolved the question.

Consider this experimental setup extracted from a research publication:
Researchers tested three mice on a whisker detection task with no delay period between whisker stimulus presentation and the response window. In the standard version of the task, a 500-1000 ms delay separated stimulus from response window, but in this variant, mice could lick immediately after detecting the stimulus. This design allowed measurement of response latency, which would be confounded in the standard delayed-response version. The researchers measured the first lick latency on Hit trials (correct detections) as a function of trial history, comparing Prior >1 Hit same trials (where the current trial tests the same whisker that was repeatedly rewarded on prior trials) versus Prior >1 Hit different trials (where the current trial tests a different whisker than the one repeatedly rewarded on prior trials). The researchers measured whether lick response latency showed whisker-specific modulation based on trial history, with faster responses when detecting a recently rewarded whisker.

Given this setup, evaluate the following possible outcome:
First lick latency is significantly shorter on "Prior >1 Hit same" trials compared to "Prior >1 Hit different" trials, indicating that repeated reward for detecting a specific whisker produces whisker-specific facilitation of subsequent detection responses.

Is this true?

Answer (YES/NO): NO